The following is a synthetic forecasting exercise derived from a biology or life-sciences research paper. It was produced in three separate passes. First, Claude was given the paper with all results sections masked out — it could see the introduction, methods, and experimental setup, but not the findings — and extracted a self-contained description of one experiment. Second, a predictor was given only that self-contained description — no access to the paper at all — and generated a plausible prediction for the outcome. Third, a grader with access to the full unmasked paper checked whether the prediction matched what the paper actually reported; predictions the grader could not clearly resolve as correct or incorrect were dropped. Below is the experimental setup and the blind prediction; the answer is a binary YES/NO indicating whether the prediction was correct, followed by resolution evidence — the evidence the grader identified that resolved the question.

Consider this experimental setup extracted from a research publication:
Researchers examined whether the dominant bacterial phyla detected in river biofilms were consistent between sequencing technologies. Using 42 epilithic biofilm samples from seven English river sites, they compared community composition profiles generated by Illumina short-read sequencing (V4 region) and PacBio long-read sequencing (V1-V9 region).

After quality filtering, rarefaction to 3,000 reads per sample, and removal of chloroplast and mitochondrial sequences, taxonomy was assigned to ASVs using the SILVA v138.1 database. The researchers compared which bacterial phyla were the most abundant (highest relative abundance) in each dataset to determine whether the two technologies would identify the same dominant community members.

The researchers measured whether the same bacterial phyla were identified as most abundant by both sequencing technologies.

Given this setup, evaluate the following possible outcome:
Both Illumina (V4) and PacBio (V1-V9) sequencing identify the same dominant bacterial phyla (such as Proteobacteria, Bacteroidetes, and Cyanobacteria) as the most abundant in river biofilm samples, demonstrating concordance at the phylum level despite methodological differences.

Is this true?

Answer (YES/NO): YES